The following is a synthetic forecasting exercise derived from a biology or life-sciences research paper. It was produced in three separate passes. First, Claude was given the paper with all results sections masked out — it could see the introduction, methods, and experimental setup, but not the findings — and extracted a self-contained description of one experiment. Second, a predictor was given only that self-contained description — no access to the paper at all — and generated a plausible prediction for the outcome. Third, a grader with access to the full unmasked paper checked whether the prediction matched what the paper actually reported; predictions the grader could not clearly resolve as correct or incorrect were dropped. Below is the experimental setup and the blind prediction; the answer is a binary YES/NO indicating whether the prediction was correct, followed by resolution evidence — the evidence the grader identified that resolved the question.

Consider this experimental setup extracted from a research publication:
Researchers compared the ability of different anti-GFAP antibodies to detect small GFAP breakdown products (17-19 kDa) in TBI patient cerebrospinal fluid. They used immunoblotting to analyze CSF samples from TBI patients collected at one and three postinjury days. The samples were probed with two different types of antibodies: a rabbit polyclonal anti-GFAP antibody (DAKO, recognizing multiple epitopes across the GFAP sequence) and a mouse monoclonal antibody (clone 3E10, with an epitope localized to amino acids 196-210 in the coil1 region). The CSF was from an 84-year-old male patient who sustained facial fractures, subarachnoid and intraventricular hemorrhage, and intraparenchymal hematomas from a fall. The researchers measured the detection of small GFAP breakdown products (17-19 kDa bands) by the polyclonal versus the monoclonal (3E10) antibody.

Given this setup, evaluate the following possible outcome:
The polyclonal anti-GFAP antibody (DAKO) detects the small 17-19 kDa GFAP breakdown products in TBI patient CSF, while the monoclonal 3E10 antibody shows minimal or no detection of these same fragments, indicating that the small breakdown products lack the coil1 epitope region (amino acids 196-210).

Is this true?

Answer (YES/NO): YES